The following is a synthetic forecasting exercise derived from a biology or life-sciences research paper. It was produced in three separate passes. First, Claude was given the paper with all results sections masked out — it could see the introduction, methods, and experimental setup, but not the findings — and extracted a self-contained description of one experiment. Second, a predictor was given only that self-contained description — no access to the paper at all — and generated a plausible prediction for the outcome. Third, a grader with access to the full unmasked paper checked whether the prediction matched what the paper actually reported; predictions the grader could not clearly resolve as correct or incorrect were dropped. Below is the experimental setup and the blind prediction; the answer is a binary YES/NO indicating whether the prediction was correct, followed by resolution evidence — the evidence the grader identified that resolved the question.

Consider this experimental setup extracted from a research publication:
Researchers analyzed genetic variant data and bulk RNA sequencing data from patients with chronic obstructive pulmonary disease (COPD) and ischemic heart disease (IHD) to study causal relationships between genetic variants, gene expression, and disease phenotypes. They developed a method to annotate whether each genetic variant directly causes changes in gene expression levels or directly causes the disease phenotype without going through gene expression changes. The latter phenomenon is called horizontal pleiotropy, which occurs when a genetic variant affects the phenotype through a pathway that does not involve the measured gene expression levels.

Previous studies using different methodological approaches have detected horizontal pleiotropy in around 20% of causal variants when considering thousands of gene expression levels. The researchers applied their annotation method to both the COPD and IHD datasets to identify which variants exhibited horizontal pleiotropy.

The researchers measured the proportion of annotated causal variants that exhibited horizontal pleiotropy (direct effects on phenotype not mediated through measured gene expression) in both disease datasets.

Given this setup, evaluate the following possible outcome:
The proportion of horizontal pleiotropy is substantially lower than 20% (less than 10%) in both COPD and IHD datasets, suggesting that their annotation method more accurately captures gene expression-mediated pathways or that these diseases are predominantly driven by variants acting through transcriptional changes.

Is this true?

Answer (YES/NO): NO